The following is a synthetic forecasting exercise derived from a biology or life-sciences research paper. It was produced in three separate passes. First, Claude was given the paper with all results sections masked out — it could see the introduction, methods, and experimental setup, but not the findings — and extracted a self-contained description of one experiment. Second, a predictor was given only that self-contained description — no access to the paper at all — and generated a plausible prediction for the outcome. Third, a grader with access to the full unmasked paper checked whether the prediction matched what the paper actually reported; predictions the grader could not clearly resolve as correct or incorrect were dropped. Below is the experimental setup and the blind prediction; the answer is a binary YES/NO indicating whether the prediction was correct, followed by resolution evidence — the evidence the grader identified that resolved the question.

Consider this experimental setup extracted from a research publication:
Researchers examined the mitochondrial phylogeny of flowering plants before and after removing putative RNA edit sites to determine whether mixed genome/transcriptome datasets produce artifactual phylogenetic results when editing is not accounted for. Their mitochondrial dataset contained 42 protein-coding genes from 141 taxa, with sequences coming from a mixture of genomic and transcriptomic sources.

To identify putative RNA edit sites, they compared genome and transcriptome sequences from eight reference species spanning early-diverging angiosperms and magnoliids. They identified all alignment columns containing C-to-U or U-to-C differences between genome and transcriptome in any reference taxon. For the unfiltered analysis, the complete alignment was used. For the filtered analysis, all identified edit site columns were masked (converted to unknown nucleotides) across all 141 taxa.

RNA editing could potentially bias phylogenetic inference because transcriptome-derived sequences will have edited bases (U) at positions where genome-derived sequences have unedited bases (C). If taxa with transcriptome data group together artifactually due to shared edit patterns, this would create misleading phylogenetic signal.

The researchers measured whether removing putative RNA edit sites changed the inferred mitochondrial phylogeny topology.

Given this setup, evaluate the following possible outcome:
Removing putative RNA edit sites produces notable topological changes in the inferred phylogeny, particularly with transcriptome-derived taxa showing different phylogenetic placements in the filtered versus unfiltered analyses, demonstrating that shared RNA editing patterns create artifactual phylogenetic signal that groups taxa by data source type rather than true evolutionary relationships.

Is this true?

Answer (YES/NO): YES